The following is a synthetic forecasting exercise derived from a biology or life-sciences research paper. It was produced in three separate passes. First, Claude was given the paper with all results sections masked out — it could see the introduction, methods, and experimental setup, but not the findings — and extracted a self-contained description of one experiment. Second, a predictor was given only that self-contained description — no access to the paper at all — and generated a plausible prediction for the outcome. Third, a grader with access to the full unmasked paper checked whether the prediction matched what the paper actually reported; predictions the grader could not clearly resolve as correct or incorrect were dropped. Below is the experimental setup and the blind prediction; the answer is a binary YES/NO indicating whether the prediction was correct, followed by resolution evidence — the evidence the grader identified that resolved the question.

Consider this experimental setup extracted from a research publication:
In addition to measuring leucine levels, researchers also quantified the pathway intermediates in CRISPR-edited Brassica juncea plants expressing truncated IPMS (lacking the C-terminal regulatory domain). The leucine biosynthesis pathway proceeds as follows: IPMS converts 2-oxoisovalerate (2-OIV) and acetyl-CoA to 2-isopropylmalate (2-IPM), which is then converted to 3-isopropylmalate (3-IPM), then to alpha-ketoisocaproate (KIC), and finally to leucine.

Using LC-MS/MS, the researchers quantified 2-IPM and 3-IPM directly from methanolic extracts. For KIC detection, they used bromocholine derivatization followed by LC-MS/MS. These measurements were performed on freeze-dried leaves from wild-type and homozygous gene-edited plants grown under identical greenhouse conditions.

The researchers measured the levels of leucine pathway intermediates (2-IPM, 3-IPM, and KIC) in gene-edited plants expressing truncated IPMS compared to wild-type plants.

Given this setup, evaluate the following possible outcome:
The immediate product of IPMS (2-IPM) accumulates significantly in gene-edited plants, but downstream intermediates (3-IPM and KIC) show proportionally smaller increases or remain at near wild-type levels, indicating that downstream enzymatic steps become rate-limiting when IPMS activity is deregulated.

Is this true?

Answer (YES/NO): NO